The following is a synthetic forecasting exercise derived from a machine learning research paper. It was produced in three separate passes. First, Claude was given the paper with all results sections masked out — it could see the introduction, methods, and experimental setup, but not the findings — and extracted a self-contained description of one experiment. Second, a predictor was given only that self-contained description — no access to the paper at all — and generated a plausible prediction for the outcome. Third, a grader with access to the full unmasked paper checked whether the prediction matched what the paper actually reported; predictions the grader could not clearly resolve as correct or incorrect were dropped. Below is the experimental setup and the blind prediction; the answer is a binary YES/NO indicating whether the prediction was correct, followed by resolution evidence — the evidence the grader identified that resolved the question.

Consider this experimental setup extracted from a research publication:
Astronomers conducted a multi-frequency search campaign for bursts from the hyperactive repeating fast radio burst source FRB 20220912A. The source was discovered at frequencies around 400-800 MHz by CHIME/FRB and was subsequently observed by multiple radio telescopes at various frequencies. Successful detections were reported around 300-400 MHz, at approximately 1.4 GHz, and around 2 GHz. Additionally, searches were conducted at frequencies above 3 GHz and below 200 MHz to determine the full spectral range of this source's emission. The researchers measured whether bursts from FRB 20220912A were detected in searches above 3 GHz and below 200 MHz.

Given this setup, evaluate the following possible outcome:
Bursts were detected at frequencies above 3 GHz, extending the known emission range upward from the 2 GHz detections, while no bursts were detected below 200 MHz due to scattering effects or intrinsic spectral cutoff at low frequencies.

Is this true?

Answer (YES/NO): NO